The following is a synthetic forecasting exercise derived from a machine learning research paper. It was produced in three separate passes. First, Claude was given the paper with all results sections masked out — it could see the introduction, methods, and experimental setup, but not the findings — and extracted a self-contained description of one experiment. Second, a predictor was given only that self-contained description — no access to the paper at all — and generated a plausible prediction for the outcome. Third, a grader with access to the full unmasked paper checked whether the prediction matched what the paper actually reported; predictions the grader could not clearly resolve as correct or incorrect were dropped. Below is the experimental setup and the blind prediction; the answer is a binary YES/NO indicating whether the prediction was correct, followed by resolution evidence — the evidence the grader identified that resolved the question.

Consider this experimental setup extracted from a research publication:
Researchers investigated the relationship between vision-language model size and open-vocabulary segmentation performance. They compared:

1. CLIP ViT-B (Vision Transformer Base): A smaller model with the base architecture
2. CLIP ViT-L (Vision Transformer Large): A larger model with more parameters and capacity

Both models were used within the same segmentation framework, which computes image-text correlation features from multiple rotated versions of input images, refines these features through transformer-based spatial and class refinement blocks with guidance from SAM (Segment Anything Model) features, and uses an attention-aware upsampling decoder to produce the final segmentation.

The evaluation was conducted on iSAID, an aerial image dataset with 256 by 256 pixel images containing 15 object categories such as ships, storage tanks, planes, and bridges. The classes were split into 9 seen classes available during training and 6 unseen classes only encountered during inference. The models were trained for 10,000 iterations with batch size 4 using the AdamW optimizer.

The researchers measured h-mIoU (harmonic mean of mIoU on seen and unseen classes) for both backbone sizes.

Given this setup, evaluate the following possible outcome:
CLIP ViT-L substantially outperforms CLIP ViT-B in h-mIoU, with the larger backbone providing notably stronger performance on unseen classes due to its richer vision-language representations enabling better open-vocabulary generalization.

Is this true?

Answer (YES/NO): YES